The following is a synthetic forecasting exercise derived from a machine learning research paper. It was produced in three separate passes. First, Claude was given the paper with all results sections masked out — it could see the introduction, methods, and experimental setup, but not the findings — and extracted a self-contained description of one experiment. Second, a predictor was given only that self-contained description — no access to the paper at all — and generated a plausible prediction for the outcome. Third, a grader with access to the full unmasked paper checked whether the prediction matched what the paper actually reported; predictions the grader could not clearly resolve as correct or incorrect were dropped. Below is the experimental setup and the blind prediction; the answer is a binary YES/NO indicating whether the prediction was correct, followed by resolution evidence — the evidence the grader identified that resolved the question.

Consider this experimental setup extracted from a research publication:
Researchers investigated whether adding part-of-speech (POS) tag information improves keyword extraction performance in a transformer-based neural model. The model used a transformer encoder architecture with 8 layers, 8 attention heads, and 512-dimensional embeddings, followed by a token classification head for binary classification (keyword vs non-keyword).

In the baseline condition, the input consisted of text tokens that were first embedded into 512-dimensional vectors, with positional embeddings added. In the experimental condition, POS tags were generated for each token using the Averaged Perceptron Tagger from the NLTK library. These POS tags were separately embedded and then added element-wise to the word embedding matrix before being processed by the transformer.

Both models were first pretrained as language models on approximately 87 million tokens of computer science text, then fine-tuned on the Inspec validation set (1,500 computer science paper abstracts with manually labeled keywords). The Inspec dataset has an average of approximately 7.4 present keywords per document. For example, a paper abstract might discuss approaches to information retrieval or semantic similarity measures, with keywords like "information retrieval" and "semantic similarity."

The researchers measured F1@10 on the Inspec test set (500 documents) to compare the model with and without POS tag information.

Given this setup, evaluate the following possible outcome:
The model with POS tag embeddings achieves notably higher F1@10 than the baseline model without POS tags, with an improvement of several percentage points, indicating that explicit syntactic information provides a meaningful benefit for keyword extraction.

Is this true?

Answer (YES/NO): NO